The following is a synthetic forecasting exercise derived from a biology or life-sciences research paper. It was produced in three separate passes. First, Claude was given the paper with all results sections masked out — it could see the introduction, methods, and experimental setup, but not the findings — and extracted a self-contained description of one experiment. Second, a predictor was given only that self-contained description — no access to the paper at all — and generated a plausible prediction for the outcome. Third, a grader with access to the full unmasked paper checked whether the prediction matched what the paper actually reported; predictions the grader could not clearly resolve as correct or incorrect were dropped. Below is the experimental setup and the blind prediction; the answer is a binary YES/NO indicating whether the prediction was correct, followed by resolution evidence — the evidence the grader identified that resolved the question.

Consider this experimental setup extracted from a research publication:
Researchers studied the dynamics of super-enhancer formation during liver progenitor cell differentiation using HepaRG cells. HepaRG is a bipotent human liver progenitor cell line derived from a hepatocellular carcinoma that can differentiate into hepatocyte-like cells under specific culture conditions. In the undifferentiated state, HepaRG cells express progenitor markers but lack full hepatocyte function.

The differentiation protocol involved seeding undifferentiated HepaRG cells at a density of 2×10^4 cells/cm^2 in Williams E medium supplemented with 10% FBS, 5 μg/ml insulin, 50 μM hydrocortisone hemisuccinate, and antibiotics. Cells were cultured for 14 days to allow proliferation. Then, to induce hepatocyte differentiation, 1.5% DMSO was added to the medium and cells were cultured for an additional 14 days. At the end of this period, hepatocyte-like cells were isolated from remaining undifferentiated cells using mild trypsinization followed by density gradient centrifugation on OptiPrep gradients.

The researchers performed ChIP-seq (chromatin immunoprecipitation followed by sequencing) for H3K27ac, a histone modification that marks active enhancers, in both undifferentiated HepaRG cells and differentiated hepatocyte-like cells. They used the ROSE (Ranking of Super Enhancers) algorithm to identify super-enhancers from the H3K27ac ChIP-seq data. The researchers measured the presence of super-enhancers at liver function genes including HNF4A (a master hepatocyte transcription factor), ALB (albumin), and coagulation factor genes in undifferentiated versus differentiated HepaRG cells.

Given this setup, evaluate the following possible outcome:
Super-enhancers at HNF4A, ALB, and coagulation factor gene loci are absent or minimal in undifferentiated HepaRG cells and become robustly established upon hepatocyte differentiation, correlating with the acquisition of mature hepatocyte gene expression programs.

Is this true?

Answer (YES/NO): NO